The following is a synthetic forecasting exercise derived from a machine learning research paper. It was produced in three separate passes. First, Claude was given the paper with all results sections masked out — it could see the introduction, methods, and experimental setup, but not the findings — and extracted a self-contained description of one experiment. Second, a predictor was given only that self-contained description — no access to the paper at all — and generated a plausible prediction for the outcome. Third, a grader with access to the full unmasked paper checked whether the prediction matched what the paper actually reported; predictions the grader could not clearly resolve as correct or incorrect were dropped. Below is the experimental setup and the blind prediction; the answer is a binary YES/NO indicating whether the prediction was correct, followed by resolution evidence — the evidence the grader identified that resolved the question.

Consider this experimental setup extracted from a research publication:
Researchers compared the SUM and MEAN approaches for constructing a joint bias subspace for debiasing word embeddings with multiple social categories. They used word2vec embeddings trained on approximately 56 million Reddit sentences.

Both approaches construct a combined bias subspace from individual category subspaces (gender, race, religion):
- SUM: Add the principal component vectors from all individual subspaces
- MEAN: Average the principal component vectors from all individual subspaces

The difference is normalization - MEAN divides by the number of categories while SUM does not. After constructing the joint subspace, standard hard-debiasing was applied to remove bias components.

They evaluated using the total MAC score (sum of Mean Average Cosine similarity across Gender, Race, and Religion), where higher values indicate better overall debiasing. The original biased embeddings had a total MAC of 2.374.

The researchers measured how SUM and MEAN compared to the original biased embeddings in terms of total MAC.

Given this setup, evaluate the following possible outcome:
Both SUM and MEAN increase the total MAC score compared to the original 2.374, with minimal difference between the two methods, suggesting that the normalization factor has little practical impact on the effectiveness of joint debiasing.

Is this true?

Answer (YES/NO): NO